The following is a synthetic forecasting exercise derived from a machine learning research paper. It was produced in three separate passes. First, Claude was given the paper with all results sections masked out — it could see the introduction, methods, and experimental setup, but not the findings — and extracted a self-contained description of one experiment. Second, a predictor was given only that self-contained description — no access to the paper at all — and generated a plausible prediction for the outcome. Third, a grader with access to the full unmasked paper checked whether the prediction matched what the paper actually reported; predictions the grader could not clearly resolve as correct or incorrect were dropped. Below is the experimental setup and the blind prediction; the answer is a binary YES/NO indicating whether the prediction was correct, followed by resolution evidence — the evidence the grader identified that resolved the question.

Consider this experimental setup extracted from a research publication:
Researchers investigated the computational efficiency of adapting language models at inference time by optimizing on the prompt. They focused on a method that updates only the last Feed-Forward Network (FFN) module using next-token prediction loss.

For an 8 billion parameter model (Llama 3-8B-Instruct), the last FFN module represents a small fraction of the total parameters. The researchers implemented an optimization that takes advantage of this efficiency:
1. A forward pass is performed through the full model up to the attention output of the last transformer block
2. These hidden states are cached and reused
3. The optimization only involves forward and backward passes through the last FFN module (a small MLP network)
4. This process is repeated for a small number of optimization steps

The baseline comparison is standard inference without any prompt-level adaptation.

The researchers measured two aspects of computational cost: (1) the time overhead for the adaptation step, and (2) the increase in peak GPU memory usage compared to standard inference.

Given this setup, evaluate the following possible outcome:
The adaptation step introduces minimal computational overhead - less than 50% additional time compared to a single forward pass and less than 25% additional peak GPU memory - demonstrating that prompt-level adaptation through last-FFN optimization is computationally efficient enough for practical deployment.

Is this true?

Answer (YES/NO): NO